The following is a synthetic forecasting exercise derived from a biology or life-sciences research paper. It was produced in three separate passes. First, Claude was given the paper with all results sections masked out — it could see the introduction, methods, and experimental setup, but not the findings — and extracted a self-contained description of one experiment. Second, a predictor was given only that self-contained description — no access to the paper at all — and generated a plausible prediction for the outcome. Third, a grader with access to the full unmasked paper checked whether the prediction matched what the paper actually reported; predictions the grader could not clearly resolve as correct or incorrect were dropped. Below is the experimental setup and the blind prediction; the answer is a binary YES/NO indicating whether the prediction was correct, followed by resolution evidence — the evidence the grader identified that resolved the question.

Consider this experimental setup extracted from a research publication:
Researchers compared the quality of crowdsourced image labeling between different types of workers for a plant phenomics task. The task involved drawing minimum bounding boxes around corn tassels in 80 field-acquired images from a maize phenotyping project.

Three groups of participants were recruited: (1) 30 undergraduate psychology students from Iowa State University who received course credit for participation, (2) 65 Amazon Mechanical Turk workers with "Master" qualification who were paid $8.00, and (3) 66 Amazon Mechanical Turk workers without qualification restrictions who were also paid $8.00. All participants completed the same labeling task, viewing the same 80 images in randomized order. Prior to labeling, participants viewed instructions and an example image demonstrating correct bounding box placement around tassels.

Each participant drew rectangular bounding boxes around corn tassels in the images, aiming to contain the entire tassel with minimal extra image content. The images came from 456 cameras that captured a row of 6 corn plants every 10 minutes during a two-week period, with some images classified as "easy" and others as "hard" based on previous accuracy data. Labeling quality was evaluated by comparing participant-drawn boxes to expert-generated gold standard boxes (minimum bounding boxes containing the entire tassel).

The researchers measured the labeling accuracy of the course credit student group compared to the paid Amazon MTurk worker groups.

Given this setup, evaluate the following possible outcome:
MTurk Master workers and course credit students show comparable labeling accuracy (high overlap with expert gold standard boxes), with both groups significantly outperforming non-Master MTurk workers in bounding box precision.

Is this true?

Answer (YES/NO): NO